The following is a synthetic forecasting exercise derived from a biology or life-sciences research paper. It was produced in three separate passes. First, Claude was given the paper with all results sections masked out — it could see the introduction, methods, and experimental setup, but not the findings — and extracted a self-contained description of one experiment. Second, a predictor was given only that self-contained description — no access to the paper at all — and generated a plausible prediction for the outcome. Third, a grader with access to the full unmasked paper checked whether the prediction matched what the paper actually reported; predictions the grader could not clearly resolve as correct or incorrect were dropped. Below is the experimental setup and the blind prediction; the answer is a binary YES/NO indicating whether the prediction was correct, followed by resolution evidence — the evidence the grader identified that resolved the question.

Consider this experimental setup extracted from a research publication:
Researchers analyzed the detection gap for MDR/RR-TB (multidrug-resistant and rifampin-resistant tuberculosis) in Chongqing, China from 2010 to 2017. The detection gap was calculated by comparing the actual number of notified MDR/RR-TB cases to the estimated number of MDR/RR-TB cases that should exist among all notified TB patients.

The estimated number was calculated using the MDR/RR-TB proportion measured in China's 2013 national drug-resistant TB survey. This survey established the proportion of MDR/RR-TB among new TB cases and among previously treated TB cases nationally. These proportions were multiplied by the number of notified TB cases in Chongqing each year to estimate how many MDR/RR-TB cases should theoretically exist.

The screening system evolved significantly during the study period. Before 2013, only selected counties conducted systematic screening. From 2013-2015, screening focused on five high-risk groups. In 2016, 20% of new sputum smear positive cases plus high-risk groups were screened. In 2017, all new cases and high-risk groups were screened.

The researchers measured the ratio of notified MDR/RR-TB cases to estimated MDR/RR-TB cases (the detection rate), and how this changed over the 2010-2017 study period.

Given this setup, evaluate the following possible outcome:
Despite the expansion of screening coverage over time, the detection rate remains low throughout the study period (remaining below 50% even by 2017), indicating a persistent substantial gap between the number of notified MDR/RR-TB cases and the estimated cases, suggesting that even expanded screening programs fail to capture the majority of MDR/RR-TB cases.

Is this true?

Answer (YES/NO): YES